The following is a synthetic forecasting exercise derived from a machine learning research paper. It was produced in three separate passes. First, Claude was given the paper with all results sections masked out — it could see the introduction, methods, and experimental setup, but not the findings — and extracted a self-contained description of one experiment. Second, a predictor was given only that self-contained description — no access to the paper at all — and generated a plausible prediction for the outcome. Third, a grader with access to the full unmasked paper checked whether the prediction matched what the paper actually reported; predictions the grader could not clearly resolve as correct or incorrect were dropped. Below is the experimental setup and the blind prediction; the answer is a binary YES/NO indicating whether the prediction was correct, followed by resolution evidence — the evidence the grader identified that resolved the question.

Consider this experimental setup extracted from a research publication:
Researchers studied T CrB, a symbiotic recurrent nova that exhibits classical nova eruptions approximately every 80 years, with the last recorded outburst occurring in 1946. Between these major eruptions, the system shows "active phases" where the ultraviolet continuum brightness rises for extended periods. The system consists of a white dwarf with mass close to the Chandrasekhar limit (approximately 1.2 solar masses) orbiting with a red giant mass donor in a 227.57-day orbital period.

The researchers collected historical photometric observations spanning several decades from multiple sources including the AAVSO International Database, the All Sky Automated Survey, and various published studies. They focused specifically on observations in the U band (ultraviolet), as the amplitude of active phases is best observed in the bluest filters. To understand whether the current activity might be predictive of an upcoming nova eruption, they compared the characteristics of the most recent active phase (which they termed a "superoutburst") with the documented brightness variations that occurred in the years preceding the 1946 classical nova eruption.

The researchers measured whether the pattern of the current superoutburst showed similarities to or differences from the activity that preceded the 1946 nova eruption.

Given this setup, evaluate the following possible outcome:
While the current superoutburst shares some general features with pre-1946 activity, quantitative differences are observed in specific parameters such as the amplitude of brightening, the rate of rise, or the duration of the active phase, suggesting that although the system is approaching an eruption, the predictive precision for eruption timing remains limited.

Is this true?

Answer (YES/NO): NO